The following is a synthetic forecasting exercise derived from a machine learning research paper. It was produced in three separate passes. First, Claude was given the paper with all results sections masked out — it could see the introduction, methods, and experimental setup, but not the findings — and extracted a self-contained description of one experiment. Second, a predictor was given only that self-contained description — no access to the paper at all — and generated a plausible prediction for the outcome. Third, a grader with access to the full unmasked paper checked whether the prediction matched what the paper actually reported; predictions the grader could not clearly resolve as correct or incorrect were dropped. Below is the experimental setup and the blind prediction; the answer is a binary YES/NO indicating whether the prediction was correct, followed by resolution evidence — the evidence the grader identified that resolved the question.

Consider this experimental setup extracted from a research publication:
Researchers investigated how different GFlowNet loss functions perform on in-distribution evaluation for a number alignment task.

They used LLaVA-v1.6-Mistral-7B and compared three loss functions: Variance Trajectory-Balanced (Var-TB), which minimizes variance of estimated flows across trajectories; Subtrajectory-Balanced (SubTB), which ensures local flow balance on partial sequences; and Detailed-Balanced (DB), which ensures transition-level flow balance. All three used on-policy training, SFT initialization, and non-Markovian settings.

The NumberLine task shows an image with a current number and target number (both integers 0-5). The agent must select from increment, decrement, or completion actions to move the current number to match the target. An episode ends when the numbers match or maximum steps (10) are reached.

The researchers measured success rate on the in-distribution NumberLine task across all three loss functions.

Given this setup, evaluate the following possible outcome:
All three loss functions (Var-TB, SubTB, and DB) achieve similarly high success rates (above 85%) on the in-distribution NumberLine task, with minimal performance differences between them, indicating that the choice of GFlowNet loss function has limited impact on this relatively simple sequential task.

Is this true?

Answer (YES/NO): YES